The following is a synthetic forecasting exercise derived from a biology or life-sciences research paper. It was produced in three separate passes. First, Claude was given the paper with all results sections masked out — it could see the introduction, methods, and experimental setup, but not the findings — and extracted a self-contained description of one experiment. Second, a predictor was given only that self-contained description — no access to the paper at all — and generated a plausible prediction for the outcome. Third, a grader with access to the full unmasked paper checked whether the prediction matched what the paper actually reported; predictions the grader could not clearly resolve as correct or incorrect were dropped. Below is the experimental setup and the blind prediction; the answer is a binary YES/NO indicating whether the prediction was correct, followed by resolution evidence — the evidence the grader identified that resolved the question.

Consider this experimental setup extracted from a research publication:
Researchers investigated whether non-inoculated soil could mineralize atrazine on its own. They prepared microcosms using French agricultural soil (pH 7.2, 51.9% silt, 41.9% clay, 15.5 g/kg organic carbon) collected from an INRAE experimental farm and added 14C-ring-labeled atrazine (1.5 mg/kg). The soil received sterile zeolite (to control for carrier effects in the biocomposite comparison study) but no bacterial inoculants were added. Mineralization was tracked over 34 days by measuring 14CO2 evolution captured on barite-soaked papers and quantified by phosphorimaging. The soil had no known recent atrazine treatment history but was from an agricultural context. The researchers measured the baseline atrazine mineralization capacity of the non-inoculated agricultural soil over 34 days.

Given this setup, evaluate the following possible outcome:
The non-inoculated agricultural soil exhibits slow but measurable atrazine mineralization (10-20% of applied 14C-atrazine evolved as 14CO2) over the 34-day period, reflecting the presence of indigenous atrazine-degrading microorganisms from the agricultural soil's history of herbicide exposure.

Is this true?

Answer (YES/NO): NO